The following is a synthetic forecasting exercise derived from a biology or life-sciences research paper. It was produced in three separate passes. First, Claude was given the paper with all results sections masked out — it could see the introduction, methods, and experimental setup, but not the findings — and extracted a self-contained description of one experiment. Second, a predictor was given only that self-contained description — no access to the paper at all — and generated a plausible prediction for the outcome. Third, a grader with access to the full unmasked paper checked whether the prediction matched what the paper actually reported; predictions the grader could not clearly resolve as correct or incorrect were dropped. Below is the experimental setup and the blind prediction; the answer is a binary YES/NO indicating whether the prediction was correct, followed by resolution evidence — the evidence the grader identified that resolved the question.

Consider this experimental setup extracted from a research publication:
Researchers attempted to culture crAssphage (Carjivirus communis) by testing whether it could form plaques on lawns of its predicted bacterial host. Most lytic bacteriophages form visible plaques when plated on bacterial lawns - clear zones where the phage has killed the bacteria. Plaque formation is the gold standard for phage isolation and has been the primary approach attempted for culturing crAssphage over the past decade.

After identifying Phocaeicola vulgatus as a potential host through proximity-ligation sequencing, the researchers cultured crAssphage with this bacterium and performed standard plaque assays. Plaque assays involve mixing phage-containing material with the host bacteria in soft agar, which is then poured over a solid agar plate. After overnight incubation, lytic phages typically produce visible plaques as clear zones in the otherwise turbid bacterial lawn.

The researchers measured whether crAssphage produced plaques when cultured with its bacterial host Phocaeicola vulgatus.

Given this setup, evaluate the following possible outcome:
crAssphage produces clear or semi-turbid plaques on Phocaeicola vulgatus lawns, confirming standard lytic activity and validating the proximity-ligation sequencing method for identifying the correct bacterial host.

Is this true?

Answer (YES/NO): NO